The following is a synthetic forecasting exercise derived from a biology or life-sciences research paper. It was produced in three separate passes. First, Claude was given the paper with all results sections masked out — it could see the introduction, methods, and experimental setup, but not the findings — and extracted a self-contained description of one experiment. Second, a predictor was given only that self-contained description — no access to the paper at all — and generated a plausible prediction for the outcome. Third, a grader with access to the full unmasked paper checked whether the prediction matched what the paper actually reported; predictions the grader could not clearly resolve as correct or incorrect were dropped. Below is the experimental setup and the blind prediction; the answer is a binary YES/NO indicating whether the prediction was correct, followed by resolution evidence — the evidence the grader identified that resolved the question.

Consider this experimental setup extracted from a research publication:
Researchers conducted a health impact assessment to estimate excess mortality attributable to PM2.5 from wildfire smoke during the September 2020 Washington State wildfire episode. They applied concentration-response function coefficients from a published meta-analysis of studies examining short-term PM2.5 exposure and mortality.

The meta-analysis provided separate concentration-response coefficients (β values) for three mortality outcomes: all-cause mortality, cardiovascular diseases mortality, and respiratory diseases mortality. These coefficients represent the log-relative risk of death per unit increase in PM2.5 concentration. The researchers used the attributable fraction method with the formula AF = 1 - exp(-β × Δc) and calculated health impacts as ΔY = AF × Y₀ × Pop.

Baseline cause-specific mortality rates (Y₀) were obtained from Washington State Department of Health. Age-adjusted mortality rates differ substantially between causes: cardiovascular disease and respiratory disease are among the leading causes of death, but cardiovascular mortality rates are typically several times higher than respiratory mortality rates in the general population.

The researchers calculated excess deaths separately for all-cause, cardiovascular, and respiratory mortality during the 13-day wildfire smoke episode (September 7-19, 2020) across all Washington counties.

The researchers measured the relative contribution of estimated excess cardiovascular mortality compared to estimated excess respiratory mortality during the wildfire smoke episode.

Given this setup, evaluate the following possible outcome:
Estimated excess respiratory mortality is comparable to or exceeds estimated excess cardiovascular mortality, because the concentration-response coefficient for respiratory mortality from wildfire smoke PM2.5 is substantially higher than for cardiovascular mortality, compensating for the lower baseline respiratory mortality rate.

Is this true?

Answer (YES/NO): NO